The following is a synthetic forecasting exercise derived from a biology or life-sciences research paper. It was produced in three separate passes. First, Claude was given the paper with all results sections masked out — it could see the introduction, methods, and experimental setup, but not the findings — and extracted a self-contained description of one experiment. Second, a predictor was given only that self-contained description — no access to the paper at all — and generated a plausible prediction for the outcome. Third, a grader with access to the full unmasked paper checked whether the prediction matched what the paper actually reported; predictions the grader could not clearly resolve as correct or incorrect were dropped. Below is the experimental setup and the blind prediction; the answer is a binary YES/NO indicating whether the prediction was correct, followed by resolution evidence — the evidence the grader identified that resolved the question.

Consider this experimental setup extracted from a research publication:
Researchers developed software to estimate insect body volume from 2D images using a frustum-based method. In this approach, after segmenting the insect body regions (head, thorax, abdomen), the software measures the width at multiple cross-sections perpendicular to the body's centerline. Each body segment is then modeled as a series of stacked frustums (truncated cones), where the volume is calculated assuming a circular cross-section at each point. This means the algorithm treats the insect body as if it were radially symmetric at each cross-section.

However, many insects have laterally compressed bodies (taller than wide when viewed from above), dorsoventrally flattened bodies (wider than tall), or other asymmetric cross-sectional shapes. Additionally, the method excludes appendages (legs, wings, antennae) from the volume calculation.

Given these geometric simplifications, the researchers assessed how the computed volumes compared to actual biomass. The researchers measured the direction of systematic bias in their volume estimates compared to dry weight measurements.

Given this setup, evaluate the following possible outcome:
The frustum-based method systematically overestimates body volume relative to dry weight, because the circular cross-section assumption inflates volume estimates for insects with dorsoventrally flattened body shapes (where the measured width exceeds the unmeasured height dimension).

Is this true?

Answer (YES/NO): NO